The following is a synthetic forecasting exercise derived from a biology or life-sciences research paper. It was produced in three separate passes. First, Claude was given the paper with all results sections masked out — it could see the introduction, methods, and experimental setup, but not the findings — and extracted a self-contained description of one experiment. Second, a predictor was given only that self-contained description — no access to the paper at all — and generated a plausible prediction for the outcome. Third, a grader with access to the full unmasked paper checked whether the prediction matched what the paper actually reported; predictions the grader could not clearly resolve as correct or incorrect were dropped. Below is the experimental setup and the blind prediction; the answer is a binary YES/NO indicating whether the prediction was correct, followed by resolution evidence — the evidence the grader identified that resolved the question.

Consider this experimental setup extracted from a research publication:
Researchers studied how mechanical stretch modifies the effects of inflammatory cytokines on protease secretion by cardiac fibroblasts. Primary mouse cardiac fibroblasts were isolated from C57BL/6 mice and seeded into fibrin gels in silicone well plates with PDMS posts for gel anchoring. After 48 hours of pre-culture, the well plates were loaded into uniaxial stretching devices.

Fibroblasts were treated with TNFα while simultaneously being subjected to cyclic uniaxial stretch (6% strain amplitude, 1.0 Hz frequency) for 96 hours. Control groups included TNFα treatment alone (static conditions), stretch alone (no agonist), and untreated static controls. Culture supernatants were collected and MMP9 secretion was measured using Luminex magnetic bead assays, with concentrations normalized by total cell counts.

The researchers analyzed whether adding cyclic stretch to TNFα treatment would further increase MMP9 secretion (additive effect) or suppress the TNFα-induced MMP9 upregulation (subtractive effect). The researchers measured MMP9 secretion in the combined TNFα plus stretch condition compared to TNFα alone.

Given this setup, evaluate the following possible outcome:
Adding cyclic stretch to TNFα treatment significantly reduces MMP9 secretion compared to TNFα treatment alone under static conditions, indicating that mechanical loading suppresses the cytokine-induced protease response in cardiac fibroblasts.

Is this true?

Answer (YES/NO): YES